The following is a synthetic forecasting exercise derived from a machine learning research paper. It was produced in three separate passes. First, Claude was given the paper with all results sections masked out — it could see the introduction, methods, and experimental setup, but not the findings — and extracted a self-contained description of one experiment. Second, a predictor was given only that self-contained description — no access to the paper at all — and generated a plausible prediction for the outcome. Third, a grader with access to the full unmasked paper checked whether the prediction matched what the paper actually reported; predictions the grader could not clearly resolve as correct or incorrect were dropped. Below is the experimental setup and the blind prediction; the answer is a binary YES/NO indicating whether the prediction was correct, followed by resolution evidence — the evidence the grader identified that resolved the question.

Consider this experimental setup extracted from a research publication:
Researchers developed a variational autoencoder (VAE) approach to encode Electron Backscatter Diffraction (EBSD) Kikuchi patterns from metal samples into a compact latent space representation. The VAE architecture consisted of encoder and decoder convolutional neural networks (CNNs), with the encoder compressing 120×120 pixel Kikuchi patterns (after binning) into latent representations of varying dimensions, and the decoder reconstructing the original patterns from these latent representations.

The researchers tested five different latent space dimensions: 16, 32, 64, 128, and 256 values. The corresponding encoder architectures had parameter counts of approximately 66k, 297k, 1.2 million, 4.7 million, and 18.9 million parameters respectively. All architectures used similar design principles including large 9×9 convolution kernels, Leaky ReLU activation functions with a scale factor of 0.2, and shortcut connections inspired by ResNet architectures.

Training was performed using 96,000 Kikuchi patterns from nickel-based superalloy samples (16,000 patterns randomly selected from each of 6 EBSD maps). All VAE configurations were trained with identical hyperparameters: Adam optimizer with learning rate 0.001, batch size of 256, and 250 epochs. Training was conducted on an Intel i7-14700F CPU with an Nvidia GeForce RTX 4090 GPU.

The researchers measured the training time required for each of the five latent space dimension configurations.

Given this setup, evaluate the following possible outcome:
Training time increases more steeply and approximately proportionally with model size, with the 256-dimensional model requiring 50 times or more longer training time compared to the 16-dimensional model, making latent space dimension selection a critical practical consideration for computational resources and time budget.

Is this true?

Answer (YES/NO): NO